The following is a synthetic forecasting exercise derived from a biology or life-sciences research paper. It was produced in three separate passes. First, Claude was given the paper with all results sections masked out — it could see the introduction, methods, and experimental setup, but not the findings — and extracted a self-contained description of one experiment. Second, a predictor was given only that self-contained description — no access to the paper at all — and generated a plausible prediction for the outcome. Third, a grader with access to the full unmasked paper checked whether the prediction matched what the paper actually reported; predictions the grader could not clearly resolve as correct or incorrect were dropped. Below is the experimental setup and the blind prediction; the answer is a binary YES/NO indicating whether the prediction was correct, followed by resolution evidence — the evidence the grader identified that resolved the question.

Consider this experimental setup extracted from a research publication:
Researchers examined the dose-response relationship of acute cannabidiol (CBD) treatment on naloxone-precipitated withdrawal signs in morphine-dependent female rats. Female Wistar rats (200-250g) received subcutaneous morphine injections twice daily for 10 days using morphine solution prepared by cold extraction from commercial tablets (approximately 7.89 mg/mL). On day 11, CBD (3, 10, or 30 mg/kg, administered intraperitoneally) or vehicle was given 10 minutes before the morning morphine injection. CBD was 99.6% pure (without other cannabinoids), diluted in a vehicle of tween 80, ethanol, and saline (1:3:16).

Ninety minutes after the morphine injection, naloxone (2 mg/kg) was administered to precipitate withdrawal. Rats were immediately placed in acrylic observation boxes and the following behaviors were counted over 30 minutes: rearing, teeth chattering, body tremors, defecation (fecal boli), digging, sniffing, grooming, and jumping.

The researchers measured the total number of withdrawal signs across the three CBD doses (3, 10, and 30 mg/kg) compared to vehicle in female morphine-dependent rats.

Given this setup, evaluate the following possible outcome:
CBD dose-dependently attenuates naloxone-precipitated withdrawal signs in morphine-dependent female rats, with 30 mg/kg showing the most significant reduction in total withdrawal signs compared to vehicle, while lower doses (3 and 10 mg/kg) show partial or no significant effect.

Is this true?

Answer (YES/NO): NO